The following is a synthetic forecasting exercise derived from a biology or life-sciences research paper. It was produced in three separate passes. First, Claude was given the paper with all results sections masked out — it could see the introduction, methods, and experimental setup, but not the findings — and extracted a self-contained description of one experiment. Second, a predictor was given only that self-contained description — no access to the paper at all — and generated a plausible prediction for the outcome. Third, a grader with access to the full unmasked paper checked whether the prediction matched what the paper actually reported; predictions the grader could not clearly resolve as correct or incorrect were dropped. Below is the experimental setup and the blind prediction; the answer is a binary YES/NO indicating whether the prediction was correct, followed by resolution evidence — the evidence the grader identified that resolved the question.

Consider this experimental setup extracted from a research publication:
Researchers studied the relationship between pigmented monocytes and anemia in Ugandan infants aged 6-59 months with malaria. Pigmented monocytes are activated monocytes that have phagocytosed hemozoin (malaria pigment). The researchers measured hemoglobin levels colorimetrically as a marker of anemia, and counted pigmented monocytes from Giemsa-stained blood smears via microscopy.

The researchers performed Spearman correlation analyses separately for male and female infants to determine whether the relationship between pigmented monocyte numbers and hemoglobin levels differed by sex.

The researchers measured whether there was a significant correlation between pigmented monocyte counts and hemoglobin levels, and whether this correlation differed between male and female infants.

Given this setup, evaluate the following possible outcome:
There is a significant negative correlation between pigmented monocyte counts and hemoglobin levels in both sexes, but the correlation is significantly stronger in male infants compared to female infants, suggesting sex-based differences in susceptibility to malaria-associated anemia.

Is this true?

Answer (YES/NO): NO